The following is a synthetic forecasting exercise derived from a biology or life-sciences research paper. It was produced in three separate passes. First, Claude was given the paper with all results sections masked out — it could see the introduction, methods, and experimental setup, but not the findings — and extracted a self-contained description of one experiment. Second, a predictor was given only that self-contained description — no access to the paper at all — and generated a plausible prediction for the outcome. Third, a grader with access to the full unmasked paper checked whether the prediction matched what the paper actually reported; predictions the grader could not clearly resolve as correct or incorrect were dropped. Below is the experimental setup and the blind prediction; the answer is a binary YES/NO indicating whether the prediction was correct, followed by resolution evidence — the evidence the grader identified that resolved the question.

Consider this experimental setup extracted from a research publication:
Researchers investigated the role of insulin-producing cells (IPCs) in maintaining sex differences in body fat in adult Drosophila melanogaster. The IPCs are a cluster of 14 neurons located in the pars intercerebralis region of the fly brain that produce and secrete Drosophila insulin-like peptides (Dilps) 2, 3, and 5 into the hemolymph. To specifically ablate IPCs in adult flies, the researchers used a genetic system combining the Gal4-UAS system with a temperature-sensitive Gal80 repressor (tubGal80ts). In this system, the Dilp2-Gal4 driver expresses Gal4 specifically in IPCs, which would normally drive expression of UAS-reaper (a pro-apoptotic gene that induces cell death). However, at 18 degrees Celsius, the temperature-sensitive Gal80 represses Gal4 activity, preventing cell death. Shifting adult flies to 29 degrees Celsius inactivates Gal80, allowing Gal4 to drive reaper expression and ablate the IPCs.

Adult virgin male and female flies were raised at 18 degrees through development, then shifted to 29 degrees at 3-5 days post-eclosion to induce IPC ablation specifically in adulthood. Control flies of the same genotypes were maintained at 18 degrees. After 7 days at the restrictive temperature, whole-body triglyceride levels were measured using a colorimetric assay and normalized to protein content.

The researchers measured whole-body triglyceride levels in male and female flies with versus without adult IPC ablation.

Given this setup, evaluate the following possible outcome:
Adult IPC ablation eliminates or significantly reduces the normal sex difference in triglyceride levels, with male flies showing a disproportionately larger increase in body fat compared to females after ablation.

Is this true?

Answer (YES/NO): NO